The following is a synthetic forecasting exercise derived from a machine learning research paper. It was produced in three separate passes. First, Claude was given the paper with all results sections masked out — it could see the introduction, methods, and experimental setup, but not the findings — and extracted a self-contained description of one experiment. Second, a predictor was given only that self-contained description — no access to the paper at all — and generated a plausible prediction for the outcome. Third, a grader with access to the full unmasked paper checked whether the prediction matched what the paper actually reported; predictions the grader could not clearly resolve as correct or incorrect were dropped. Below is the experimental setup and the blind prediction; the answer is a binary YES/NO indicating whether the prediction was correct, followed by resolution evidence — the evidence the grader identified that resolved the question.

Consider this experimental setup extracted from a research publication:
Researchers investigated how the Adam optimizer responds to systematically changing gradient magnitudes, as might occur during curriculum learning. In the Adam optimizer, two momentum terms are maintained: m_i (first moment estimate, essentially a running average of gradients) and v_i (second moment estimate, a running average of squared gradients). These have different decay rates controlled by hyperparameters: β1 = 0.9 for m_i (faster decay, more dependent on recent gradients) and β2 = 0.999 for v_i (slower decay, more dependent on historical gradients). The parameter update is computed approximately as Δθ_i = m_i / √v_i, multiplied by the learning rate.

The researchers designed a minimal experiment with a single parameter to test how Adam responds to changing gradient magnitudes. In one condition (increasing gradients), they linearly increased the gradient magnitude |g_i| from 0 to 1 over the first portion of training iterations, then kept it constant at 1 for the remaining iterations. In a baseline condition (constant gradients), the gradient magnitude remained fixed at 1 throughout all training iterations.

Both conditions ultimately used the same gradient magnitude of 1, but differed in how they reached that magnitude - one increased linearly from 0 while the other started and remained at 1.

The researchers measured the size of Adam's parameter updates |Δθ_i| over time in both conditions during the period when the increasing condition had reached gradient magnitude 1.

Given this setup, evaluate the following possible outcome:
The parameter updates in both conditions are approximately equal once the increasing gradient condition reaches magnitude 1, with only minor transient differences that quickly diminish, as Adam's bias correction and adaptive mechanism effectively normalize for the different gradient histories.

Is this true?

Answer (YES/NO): NO